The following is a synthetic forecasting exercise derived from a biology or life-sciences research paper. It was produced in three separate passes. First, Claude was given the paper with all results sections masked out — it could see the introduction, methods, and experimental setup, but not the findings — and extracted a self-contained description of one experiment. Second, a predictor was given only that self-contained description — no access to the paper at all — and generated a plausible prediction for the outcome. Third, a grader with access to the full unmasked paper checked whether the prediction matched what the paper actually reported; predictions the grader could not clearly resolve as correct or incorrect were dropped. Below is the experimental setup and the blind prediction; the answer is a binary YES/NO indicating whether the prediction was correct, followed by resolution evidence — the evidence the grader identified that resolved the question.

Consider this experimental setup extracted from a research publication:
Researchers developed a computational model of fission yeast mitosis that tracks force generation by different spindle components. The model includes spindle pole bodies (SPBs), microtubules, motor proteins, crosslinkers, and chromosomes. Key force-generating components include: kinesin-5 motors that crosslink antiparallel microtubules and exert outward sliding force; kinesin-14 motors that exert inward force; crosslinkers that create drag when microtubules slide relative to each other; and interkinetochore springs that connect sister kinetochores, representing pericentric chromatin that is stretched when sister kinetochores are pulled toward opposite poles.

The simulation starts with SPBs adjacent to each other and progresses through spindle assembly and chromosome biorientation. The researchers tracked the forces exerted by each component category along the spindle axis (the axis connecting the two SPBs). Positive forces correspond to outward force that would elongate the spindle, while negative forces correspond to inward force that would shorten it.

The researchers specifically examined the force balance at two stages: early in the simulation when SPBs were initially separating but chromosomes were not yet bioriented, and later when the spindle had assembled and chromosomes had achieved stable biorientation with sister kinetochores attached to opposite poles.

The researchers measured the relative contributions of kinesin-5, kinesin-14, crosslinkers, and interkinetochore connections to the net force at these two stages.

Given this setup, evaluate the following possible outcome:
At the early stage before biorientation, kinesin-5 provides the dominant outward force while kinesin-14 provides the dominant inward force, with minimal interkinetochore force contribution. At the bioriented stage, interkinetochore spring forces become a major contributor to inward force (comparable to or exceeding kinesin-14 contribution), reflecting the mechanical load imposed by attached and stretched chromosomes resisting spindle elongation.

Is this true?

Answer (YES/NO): NO